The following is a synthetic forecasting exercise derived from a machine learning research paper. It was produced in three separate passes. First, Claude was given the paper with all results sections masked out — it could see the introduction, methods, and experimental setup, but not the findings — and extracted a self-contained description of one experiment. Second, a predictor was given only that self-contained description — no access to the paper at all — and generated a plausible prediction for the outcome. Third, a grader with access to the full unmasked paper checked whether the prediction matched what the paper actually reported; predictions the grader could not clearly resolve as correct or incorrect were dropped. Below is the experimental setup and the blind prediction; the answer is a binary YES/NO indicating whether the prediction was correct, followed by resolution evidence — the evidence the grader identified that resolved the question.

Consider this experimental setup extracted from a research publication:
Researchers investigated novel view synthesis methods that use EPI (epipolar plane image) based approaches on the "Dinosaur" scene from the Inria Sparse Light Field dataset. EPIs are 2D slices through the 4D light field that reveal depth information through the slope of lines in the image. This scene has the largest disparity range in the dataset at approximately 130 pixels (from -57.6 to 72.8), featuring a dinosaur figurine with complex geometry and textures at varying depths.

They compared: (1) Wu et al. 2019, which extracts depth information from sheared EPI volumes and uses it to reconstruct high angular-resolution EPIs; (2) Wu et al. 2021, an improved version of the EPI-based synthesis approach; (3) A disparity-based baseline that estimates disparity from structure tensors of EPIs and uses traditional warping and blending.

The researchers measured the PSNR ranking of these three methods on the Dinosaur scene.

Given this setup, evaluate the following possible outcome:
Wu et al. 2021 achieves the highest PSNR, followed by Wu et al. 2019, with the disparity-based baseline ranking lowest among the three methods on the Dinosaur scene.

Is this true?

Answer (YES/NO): NO